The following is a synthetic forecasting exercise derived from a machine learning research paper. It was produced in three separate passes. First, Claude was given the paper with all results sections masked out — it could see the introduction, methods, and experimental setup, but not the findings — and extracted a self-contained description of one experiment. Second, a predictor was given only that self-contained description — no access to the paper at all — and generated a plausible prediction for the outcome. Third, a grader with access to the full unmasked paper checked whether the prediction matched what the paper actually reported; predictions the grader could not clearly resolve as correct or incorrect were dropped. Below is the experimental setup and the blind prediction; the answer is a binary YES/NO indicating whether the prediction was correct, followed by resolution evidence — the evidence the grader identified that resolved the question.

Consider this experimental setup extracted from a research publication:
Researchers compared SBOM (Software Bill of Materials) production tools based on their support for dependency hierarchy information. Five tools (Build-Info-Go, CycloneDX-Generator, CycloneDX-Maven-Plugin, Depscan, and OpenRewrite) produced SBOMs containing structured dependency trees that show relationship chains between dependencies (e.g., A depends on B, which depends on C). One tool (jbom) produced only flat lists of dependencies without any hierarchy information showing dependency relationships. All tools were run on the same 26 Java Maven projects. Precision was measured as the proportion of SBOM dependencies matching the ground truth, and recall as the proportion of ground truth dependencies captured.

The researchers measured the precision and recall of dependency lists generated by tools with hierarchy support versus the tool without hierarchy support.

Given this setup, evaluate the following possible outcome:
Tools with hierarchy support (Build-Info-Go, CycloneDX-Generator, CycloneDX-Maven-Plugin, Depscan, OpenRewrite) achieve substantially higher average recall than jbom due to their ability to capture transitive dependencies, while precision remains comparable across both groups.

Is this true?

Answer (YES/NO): NO